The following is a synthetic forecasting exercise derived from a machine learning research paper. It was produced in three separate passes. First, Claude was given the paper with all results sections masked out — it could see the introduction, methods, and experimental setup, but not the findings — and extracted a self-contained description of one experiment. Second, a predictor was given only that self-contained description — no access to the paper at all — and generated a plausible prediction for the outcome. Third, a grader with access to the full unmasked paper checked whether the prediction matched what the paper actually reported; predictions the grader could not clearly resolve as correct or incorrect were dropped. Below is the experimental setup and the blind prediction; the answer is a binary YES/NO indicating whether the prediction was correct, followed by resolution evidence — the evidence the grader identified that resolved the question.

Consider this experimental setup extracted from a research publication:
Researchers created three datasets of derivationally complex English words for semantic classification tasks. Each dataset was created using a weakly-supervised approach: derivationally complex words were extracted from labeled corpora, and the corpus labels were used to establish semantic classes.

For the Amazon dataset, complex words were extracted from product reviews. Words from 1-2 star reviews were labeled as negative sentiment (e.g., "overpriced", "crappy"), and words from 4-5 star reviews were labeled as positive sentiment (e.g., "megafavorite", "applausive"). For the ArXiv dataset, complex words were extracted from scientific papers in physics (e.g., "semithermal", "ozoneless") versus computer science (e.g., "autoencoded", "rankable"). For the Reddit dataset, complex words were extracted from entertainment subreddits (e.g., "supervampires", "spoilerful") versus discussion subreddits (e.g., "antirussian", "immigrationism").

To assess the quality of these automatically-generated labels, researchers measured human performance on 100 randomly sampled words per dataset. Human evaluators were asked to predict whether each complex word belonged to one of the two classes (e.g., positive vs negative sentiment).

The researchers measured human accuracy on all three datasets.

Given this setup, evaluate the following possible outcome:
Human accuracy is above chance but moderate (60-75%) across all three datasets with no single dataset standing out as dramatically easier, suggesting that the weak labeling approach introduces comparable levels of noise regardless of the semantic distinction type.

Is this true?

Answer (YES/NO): NO